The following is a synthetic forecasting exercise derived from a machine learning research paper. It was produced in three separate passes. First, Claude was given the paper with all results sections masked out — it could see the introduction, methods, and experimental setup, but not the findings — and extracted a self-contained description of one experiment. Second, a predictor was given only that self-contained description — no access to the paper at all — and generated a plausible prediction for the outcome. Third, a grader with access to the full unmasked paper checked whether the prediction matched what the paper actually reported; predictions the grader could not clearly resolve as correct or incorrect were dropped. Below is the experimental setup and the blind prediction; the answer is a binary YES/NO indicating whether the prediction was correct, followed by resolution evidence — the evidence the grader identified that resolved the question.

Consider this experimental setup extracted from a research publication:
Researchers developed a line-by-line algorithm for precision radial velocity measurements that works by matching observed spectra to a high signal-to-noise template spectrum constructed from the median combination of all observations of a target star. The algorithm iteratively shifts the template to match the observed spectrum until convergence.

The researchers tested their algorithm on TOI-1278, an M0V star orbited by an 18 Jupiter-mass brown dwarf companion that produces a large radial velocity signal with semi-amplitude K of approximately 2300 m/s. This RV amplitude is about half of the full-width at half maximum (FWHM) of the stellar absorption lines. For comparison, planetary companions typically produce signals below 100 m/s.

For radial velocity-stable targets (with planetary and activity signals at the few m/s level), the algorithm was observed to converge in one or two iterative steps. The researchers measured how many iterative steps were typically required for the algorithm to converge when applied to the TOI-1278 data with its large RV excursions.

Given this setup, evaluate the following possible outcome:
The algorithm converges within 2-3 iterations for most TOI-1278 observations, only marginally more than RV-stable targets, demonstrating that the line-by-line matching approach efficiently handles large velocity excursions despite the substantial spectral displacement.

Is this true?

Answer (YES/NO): NO